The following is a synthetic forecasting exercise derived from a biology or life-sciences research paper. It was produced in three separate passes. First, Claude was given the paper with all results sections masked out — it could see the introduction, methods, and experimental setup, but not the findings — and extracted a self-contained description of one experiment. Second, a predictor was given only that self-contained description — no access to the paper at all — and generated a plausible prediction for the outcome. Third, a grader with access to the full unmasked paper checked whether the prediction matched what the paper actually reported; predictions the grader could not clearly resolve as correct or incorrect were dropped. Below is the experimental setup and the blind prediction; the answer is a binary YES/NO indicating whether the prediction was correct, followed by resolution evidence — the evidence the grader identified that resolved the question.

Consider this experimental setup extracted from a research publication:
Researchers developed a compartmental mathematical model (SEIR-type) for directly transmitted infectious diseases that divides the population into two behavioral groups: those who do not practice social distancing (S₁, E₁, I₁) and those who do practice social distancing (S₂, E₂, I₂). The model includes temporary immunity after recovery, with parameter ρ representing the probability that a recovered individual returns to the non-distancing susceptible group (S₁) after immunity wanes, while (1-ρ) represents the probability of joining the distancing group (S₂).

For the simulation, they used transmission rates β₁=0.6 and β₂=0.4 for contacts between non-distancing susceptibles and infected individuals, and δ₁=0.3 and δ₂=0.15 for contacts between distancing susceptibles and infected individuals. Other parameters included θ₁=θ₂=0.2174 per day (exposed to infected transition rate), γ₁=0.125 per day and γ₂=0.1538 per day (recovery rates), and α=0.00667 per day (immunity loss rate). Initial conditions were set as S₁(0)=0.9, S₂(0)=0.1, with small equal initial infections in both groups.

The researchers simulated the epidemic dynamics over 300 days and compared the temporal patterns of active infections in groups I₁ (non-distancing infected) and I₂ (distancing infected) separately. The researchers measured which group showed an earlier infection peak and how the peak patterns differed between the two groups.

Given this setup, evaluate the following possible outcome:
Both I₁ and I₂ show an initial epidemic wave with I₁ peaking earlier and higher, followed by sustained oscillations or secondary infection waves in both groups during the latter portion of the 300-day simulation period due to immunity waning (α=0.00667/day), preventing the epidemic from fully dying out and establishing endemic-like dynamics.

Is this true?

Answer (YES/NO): NO